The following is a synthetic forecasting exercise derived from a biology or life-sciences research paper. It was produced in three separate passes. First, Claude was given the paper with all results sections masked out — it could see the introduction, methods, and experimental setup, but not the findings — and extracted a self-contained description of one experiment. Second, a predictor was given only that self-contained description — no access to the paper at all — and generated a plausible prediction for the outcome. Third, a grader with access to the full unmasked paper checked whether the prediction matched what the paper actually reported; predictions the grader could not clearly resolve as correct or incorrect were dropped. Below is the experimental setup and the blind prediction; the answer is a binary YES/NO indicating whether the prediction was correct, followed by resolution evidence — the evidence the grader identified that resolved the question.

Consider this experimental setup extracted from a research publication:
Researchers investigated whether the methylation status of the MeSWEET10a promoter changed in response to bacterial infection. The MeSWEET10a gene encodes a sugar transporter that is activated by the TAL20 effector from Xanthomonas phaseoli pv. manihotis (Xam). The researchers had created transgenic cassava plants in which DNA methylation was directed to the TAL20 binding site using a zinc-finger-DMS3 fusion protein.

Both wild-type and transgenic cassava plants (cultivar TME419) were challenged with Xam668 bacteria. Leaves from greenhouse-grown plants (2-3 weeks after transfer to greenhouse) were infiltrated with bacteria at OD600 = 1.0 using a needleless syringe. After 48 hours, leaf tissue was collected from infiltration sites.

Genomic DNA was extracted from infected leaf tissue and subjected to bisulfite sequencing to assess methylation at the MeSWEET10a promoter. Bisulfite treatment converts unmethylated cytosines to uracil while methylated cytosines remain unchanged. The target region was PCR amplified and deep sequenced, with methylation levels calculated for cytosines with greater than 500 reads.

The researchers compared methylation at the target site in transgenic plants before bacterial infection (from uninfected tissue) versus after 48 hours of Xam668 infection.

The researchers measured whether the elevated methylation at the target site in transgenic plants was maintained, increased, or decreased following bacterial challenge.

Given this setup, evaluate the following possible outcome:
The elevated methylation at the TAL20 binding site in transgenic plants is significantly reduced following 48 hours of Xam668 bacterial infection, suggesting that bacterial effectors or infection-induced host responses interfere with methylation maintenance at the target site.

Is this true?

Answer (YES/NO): NO